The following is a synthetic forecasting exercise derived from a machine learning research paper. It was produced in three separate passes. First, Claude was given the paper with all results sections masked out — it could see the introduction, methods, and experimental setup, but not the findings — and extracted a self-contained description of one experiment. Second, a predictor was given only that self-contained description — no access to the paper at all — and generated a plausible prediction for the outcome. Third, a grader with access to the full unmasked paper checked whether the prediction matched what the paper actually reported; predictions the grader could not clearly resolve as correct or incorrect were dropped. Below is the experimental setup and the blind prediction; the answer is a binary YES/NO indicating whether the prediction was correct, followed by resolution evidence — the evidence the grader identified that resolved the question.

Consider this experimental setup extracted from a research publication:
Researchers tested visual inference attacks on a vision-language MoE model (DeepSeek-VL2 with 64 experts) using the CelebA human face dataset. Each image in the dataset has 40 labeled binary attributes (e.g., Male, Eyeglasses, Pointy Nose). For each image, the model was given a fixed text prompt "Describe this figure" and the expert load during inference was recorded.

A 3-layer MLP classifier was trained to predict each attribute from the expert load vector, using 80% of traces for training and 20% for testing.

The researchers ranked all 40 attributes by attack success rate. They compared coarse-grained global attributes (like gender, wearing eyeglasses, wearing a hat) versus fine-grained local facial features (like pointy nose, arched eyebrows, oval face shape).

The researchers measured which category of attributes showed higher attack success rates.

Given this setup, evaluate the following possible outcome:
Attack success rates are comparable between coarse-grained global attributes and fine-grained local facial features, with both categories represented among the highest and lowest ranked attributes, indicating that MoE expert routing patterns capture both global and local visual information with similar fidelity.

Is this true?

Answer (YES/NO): NO